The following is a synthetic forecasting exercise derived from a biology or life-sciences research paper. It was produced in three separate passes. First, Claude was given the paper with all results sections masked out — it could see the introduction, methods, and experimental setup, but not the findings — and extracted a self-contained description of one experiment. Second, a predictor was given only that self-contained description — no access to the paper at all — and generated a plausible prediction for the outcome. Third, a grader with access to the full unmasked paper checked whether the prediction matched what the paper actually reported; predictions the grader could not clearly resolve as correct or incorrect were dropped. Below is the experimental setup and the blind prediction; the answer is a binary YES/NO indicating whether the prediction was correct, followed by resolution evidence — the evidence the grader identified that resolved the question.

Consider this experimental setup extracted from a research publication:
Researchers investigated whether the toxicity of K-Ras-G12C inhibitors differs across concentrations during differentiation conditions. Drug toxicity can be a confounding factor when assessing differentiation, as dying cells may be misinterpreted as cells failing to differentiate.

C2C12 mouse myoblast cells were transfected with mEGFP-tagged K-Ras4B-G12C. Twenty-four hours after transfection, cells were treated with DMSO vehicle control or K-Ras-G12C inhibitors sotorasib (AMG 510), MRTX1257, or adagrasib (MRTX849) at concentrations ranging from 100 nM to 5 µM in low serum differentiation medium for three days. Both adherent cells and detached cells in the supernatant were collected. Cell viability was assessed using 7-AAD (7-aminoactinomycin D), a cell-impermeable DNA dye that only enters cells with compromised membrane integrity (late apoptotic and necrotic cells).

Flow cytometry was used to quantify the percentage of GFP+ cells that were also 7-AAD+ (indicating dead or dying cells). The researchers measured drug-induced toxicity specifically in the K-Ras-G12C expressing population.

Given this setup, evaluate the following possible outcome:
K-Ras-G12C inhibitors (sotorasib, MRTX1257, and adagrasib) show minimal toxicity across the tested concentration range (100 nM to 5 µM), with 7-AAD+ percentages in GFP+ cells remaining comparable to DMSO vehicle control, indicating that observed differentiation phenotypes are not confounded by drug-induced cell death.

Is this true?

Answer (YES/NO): NO